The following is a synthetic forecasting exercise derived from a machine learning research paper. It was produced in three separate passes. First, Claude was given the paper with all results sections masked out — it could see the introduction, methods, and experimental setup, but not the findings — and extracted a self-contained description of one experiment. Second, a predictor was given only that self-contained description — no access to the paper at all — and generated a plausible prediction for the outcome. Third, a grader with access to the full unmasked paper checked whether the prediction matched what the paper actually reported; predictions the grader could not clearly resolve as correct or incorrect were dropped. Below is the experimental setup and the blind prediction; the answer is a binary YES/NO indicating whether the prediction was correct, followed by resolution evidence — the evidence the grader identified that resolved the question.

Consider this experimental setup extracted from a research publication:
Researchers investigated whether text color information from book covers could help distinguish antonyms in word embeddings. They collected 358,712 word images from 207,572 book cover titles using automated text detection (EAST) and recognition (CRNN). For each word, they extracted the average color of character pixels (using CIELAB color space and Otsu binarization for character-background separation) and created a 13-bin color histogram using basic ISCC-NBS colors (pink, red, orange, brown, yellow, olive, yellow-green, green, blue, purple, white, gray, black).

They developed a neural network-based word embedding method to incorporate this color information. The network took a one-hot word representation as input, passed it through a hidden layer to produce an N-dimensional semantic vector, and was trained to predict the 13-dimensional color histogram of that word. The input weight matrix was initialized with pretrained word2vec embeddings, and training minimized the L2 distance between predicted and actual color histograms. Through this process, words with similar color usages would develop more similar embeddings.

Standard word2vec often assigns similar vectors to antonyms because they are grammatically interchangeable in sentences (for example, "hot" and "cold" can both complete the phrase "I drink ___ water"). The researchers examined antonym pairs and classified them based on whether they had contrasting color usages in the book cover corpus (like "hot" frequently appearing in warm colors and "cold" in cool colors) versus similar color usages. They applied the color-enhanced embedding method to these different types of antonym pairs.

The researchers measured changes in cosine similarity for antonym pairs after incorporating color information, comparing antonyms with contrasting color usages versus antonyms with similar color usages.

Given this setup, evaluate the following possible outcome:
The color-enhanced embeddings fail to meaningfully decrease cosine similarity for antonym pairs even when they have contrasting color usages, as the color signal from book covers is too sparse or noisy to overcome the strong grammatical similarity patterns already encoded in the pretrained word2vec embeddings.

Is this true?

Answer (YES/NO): NO